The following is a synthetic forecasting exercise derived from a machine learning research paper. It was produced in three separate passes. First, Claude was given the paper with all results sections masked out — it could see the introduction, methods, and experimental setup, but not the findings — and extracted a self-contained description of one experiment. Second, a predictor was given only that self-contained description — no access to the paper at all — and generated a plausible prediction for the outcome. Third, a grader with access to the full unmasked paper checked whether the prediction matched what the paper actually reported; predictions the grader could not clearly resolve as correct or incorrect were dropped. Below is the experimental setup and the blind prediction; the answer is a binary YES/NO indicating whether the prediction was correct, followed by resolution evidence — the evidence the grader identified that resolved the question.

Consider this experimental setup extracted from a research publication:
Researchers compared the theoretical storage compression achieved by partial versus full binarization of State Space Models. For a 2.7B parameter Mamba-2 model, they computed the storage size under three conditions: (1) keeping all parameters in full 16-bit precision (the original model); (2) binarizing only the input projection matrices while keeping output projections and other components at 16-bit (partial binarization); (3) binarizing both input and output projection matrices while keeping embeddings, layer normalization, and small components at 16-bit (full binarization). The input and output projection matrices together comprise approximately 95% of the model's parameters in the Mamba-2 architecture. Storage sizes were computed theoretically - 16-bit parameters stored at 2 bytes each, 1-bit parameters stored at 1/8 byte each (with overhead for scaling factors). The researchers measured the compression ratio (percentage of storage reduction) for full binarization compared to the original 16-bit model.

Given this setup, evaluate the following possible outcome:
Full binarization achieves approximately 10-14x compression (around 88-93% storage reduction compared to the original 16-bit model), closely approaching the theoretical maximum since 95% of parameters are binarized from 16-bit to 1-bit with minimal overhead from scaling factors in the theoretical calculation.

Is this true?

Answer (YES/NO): NO